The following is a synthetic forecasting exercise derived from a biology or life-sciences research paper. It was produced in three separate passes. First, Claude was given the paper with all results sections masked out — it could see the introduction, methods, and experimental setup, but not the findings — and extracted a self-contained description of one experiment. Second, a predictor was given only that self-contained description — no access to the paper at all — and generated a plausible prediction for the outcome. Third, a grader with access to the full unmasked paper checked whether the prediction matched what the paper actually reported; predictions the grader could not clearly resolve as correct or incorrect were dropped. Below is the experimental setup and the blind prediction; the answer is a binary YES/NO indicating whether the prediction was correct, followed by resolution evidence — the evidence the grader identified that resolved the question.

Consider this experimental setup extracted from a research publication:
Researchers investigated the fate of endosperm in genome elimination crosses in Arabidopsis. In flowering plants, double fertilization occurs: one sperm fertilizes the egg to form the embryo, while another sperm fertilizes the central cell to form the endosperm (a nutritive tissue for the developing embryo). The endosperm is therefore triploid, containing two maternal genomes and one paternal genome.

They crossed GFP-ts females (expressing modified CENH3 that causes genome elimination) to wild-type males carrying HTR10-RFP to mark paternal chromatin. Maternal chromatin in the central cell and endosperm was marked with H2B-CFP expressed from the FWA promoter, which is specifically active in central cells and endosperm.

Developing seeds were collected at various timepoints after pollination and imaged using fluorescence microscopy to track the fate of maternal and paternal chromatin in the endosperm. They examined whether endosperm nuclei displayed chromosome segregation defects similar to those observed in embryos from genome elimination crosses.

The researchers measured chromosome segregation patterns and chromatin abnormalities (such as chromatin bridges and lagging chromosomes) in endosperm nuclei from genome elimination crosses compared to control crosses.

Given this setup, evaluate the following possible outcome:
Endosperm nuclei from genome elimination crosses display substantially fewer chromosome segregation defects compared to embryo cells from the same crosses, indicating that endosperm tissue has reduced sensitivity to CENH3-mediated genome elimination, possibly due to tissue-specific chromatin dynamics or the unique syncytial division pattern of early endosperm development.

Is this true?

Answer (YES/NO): NO